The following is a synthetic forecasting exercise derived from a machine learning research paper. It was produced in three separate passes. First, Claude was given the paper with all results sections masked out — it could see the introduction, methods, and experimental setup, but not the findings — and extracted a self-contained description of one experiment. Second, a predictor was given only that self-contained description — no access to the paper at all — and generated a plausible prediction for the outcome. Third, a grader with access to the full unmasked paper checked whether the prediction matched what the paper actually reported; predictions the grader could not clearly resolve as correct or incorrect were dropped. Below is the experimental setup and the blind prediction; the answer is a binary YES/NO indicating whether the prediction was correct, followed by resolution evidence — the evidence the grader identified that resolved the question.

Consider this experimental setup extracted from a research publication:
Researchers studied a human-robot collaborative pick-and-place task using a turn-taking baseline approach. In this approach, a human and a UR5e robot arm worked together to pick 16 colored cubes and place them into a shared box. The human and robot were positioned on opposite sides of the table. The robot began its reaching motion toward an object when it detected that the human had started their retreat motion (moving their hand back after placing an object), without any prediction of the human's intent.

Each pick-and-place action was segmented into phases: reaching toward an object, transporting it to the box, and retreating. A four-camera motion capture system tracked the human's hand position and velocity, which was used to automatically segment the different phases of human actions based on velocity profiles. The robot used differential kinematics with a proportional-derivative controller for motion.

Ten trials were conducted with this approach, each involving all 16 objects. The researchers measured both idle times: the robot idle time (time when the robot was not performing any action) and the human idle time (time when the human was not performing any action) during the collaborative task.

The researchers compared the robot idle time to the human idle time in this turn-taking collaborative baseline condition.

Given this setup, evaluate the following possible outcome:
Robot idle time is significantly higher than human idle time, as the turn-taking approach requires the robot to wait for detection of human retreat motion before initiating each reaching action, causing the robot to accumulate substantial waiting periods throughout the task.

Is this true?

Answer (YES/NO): NO